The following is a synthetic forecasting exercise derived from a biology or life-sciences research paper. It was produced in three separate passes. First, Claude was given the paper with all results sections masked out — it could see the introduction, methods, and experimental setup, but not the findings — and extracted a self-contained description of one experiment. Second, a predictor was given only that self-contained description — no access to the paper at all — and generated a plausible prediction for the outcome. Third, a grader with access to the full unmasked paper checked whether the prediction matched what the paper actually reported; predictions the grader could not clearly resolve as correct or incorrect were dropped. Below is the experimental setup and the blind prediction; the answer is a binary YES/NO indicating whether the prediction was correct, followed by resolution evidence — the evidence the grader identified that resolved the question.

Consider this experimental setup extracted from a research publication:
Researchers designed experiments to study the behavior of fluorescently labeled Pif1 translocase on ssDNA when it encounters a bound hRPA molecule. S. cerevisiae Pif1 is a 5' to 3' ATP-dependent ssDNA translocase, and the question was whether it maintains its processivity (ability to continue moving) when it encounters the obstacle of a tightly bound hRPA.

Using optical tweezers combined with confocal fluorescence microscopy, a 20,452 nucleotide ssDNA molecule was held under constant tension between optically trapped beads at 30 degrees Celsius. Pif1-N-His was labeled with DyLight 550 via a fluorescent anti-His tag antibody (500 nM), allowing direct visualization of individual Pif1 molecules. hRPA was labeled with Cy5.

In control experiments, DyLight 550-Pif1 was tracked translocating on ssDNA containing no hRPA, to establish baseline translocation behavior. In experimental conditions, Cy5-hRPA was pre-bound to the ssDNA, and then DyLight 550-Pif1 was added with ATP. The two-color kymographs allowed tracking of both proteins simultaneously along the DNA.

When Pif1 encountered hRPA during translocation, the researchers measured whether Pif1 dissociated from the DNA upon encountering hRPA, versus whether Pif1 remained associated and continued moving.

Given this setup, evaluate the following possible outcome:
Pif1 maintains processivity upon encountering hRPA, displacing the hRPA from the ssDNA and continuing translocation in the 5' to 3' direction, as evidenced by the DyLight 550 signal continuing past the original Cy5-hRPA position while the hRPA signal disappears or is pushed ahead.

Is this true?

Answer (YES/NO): YES